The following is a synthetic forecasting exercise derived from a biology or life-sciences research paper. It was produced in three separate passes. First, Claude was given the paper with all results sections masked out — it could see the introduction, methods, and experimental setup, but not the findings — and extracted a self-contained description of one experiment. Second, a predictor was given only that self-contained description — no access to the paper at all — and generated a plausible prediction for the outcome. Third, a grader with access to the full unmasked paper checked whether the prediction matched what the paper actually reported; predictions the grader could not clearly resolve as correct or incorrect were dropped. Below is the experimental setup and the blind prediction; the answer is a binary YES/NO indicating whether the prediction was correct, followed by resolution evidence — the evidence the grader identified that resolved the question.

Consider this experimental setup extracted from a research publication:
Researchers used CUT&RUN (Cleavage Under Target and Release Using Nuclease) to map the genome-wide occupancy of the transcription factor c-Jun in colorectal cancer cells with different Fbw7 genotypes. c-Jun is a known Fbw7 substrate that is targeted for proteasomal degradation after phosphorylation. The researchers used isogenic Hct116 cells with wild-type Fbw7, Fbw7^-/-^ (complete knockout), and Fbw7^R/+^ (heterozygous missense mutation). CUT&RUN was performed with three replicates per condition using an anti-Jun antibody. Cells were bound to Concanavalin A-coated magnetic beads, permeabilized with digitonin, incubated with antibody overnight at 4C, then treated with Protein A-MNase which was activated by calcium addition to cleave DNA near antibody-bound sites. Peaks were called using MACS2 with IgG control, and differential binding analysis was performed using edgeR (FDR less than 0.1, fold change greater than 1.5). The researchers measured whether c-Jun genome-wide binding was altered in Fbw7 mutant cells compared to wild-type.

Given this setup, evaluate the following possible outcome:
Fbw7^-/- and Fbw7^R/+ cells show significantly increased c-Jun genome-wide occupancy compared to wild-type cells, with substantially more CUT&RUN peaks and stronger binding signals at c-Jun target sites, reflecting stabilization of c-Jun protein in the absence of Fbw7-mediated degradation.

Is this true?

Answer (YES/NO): NO